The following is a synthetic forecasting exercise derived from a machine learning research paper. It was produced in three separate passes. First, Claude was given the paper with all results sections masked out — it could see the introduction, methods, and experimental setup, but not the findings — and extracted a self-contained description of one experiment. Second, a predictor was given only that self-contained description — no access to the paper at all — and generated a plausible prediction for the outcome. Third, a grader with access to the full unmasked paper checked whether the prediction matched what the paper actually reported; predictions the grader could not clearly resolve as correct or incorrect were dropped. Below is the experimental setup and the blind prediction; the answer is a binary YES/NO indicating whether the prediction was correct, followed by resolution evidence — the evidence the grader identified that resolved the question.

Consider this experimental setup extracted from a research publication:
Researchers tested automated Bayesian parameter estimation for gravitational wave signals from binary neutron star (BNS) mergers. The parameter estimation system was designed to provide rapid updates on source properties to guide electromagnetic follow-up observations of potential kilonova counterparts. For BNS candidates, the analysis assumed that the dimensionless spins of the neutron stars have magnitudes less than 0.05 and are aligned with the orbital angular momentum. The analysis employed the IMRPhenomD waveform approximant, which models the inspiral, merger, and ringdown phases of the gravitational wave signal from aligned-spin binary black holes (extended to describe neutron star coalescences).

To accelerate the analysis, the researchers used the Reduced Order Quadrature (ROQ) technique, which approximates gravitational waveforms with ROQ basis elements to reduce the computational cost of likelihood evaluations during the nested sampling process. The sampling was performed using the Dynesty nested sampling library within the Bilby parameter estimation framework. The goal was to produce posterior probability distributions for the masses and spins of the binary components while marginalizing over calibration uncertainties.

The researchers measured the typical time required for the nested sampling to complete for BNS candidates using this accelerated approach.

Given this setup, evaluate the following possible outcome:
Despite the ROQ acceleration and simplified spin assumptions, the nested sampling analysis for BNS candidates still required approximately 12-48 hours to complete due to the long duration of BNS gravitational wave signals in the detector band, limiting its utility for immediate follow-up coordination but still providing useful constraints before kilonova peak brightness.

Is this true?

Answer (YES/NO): NO